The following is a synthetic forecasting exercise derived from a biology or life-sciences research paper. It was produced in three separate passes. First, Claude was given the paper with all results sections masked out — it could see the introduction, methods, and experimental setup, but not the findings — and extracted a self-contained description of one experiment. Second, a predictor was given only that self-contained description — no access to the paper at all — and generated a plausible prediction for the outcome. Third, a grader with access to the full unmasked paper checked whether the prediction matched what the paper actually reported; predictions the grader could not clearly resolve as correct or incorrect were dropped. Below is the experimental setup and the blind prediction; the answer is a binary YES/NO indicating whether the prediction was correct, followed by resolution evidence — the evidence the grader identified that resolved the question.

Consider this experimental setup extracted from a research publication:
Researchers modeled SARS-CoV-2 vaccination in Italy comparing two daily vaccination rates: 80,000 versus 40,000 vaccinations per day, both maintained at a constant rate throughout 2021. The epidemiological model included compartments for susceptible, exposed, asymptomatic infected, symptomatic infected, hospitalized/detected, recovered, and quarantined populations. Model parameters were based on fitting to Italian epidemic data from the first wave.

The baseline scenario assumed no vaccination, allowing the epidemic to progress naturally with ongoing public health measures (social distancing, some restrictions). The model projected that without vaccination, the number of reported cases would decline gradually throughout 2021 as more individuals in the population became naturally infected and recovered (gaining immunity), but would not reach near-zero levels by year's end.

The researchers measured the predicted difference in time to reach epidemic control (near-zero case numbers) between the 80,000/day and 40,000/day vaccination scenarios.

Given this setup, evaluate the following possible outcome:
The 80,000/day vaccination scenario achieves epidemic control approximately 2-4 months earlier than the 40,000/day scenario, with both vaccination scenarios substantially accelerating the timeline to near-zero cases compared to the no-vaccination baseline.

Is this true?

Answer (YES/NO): YES